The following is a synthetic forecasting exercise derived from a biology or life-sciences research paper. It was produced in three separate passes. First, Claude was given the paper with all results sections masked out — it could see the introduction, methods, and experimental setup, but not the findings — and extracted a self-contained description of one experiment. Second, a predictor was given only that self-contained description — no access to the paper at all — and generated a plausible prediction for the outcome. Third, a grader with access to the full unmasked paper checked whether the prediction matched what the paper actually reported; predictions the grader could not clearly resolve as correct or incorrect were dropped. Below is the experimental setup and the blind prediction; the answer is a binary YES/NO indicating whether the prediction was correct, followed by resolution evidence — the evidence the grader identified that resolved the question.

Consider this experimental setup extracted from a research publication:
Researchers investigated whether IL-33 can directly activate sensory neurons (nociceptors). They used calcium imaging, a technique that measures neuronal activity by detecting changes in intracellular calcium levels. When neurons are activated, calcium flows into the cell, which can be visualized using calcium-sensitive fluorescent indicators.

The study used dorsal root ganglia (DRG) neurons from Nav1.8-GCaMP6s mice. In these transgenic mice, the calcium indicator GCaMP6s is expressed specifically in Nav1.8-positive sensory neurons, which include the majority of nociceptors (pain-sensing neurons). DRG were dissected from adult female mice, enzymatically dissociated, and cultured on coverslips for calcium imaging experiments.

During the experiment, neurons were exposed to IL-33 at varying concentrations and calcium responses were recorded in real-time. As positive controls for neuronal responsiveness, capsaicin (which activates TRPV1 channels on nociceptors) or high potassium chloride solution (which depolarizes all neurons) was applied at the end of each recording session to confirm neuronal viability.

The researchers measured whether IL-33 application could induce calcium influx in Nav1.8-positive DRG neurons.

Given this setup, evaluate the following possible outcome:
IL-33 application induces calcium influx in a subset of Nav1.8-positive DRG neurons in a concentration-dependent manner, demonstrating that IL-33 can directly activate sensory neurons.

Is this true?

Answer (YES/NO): NO